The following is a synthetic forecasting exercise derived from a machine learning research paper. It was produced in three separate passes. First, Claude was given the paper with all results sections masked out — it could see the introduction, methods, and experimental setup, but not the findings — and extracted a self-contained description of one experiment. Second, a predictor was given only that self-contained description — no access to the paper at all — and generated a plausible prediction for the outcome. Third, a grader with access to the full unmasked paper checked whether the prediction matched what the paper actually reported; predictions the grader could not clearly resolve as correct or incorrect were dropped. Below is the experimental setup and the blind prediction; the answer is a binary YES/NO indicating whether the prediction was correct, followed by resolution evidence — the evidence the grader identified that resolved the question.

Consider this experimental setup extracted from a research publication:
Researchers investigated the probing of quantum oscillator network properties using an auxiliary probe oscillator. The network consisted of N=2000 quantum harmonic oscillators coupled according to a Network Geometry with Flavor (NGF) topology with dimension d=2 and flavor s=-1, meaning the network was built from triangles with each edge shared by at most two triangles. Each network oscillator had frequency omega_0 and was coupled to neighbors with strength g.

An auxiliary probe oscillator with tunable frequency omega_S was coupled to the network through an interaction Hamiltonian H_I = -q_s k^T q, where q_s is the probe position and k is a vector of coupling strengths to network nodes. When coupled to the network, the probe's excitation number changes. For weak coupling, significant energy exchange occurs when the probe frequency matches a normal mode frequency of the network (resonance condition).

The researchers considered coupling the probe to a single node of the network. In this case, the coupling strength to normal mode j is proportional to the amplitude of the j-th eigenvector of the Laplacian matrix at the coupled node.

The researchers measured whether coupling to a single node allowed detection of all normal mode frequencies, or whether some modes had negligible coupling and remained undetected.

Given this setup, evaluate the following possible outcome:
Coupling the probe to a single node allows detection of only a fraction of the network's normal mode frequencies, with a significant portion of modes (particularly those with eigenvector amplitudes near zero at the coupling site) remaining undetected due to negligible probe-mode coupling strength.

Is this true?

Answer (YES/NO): NO